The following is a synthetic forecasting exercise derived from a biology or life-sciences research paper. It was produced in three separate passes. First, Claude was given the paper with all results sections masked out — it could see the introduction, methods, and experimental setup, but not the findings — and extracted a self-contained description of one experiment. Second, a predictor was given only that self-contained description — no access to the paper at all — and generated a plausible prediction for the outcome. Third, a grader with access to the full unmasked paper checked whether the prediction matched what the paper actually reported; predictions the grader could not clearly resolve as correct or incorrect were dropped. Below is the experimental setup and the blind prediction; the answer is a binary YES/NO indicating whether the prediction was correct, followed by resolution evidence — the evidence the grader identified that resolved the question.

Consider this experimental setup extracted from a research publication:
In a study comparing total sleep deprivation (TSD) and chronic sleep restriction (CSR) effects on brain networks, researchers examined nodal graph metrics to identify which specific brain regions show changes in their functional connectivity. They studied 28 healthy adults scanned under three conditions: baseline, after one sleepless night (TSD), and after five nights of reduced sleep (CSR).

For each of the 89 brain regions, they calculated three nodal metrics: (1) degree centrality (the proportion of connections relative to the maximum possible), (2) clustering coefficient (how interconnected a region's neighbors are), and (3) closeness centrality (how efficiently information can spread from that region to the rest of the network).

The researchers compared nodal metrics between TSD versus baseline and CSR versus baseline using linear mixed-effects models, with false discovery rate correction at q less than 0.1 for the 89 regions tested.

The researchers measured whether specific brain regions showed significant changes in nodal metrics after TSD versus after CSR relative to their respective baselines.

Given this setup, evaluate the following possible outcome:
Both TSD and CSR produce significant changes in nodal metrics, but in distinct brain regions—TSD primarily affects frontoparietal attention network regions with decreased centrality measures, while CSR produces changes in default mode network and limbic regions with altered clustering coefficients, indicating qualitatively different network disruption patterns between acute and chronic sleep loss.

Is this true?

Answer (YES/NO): NO